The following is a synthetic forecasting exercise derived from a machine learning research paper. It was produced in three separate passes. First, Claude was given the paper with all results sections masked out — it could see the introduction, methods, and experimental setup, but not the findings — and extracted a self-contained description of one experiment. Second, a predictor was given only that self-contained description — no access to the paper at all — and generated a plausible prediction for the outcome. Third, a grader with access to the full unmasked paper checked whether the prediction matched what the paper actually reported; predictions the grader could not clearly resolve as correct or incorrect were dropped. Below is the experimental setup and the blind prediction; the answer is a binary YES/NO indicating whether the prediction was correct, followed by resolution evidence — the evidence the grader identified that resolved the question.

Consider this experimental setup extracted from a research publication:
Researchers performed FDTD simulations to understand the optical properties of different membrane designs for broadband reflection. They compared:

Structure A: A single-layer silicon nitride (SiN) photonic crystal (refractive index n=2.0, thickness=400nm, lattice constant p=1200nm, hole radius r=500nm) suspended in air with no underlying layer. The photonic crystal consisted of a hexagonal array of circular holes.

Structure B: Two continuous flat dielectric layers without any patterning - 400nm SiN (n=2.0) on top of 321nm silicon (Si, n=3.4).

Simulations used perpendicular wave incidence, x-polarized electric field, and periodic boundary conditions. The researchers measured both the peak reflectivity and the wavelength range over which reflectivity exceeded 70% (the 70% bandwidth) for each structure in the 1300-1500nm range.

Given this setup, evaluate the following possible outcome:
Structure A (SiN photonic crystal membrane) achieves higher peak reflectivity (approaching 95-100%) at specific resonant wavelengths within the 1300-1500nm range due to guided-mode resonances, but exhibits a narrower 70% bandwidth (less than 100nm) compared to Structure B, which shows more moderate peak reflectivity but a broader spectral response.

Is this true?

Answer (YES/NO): YES